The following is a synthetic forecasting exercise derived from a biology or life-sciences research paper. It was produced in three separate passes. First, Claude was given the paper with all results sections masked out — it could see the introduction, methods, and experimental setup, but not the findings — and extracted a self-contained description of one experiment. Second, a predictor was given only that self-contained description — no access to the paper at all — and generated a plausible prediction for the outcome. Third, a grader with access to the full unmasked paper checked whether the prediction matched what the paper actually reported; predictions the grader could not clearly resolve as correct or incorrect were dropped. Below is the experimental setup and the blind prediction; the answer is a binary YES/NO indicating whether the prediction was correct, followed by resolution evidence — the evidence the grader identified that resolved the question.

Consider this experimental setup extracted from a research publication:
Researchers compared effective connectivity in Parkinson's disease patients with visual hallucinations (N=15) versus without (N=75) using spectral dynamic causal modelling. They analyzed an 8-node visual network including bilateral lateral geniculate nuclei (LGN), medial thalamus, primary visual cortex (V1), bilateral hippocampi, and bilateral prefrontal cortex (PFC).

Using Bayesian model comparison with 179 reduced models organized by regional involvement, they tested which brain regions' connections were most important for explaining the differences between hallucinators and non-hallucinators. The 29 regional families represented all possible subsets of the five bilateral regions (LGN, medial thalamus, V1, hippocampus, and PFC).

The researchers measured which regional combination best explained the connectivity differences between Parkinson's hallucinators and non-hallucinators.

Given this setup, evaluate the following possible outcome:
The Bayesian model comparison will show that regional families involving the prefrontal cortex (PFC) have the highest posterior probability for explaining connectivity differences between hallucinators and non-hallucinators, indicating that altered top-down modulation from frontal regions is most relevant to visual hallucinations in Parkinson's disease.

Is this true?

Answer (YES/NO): NO